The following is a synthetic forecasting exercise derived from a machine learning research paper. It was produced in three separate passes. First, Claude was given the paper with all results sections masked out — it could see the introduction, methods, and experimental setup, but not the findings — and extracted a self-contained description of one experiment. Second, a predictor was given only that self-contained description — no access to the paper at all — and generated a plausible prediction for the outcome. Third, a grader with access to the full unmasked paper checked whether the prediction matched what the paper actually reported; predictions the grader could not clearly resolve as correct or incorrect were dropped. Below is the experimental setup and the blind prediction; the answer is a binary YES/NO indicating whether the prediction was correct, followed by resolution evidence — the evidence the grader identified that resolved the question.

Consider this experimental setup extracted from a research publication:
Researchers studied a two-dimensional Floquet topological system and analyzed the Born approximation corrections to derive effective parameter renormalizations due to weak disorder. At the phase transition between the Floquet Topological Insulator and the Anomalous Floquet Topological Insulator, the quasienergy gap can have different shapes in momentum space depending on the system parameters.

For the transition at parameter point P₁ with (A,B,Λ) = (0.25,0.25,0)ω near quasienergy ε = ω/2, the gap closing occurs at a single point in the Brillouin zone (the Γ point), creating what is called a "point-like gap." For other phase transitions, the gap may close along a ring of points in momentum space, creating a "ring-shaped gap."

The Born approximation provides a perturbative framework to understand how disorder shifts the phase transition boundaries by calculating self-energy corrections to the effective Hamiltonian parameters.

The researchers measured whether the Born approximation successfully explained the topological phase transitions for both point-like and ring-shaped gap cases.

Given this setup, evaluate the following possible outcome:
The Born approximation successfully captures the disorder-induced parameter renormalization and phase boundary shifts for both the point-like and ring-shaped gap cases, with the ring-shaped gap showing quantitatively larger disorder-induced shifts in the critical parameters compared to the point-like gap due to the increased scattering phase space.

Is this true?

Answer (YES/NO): NO